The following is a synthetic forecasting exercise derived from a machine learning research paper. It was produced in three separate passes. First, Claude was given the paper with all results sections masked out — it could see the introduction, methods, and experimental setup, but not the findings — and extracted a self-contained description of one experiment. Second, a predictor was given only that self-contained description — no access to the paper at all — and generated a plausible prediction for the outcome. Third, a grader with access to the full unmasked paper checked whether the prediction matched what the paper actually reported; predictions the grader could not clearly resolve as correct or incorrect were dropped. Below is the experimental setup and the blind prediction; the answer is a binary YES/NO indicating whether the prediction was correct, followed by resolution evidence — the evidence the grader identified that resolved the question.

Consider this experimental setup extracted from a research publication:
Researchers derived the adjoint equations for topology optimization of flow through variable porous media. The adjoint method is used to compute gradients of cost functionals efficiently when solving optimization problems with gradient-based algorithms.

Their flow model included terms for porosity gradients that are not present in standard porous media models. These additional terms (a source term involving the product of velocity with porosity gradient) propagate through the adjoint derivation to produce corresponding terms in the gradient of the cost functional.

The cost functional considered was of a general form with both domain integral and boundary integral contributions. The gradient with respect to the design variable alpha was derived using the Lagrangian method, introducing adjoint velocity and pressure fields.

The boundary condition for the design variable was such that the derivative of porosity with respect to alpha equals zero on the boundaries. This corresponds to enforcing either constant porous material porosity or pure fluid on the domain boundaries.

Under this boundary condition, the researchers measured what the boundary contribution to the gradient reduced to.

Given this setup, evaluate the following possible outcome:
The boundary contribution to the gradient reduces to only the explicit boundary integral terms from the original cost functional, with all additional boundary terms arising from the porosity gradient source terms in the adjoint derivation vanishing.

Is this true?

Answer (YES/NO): NO